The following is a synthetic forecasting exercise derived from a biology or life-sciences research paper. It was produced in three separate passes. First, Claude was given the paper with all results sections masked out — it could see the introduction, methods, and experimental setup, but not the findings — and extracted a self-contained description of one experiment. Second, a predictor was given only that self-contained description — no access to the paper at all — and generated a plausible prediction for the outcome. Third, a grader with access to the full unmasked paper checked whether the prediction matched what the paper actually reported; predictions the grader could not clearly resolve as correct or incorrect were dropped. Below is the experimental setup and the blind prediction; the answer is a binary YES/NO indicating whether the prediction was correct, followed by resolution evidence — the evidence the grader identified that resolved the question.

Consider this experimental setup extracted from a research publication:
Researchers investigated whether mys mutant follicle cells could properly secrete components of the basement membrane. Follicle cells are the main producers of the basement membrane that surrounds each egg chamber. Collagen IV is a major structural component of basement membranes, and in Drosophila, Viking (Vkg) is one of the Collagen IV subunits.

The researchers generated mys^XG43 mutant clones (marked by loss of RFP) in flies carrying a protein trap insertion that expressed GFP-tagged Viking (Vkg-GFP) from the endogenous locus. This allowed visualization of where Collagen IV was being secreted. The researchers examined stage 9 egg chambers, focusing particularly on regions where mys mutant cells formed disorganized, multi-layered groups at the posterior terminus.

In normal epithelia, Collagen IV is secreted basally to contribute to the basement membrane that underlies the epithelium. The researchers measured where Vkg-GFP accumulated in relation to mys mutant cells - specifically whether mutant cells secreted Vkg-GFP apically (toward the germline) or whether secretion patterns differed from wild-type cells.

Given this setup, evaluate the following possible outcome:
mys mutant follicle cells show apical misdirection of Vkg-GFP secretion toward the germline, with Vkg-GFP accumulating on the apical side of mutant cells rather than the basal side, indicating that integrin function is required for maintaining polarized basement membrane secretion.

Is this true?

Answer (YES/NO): NO